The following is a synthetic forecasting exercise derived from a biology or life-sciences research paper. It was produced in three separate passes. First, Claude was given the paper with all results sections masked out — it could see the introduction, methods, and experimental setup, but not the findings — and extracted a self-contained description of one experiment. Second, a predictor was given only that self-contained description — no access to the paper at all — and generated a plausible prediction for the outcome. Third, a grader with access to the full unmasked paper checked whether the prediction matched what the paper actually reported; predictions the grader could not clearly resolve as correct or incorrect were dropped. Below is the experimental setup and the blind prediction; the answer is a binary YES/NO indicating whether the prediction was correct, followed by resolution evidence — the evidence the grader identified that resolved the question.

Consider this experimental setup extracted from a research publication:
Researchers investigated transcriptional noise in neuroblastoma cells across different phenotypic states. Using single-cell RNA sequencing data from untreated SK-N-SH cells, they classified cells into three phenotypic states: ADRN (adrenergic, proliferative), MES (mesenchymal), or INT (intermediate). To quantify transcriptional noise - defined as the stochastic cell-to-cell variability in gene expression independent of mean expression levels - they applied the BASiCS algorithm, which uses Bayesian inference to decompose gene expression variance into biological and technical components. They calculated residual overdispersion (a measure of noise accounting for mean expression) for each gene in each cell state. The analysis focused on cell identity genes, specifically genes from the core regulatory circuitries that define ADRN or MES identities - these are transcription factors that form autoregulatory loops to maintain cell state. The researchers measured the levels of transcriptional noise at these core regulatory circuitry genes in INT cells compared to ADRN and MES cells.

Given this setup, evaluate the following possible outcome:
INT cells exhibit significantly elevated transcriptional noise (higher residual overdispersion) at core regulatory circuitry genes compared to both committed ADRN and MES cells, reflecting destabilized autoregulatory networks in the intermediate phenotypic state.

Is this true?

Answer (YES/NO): YES